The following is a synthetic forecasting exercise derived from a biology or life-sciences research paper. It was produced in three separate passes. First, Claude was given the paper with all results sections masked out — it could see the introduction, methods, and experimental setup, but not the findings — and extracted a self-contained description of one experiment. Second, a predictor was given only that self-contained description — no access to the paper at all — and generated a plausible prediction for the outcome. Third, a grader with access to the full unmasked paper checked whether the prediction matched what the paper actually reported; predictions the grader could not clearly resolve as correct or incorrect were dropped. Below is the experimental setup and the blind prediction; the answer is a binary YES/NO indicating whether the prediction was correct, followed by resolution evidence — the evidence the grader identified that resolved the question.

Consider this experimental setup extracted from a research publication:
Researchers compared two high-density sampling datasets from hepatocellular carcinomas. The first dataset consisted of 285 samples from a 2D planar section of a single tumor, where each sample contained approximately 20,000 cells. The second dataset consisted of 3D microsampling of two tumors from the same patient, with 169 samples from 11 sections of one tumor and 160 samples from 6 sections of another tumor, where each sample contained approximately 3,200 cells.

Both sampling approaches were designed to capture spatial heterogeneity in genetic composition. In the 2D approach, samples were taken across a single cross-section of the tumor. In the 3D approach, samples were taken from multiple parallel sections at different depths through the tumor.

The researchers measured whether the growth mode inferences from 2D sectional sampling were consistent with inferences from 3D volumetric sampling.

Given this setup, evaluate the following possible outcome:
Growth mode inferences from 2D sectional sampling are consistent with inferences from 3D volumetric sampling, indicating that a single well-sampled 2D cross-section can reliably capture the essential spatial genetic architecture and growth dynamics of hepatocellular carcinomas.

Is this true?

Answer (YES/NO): YES